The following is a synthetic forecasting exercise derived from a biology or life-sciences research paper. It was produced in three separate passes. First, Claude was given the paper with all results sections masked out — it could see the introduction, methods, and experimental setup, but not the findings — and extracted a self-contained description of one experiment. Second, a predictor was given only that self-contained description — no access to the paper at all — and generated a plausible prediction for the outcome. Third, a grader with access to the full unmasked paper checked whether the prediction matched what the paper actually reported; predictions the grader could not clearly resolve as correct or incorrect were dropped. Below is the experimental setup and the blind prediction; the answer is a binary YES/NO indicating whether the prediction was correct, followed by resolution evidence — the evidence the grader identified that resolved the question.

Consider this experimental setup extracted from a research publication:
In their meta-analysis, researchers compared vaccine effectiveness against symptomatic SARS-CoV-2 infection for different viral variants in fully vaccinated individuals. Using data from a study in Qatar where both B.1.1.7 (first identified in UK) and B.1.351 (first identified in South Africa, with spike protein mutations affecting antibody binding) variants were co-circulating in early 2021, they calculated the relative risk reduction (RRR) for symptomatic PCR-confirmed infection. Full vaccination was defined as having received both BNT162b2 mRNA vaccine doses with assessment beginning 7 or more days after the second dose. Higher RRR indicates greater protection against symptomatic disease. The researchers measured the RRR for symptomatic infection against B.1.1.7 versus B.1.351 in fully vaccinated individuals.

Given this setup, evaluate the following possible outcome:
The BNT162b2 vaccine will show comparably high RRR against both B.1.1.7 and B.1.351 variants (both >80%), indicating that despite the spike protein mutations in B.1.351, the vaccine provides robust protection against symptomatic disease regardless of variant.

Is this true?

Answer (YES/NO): NO